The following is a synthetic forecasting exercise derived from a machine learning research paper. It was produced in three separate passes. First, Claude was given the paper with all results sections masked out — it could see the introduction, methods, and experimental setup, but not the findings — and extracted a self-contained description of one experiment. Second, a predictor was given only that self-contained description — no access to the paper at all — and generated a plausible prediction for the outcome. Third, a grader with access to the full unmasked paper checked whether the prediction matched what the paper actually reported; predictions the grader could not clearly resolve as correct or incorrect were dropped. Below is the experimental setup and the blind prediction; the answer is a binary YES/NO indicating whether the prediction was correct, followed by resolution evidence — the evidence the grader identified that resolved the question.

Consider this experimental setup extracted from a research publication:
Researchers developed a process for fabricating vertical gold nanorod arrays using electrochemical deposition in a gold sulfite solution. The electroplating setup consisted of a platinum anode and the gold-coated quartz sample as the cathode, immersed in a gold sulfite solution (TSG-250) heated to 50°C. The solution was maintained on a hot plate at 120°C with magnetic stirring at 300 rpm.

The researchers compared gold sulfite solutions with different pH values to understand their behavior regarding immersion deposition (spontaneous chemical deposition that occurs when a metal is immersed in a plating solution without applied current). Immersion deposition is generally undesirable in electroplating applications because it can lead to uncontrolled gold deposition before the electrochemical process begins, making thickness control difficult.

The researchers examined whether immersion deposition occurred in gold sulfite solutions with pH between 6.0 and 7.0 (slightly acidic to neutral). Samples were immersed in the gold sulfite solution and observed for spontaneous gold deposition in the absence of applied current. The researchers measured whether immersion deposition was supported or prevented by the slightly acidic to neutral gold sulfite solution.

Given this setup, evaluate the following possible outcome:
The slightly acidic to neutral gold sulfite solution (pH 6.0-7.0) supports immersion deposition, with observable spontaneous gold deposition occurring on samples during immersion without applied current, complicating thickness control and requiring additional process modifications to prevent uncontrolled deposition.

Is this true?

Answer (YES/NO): YES